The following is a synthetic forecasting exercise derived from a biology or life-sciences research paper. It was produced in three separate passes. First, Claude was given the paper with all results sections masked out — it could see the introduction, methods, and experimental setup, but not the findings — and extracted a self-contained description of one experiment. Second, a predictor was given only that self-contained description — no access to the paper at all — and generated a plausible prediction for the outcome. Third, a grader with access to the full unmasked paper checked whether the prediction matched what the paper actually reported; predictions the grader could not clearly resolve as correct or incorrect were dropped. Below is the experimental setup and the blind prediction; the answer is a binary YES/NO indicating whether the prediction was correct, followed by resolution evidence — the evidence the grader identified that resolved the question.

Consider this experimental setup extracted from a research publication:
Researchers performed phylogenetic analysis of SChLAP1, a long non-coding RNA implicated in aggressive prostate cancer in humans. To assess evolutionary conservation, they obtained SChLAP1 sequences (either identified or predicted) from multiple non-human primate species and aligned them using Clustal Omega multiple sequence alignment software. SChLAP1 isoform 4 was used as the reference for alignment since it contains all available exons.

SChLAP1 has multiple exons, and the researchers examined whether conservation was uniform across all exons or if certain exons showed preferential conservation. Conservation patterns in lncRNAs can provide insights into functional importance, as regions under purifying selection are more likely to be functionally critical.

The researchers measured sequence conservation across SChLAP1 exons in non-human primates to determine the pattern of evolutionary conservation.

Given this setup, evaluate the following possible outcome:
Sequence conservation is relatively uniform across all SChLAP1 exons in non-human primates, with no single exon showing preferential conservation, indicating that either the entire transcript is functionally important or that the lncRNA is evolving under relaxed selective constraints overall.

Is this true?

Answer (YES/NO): NO